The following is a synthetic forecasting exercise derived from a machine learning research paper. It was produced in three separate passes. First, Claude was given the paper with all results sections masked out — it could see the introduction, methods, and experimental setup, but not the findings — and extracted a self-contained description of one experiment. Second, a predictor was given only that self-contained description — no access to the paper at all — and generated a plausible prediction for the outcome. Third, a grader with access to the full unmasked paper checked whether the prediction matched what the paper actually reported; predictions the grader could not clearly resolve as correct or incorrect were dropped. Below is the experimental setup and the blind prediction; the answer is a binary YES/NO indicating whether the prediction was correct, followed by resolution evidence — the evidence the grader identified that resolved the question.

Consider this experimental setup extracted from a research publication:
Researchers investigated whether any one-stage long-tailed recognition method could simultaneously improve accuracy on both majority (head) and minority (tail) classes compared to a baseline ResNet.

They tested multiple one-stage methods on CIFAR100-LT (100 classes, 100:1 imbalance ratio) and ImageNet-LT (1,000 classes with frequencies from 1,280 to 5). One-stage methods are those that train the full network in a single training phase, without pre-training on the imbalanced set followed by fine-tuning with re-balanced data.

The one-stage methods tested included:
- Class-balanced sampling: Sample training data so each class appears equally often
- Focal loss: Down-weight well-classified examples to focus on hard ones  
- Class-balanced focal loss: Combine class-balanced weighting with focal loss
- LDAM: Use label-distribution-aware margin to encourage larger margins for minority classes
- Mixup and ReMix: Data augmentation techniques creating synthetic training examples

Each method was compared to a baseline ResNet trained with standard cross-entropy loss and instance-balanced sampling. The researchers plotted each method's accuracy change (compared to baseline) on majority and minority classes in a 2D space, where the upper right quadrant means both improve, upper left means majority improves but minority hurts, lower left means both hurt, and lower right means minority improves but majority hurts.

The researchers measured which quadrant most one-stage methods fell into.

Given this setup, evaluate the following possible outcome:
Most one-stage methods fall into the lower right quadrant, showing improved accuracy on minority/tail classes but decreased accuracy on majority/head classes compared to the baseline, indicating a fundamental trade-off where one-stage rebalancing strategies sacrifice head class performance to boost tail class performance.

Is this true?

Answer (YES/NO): YES